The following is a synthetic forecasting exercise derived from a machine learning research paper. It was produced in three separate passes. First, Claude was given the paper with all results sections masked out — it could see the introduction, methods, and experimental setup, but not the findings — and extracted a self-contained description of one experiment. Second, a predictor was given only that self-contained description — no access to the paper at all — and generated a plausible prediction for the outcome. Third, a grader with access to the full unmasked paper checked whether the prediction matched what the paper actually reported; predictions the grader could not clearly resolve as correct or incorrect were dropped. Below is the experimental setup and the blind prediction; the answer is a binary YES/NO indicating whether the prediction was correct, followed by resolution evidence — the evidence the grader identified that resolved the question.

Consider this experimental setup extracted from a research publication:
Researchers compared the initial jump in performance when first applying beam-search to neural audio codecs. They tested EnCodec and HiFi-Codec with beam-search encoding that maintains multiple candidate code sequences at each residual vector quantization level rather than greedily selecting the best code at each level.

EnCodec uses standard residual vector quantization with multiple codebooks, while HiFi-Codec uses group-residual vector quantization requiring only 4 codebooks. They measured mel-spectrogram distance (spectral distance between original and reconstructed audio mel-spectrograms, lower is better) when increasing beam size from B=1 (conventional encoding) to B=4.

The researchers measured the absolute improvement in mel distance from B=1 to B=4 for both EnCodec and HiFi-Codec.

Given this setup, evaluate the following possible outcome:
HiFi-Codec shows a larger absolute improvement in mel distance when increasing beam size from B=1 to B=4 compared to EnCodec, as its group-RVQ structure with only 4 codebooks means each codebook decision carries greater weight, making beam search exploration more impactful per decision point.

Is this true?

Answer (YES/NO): NO